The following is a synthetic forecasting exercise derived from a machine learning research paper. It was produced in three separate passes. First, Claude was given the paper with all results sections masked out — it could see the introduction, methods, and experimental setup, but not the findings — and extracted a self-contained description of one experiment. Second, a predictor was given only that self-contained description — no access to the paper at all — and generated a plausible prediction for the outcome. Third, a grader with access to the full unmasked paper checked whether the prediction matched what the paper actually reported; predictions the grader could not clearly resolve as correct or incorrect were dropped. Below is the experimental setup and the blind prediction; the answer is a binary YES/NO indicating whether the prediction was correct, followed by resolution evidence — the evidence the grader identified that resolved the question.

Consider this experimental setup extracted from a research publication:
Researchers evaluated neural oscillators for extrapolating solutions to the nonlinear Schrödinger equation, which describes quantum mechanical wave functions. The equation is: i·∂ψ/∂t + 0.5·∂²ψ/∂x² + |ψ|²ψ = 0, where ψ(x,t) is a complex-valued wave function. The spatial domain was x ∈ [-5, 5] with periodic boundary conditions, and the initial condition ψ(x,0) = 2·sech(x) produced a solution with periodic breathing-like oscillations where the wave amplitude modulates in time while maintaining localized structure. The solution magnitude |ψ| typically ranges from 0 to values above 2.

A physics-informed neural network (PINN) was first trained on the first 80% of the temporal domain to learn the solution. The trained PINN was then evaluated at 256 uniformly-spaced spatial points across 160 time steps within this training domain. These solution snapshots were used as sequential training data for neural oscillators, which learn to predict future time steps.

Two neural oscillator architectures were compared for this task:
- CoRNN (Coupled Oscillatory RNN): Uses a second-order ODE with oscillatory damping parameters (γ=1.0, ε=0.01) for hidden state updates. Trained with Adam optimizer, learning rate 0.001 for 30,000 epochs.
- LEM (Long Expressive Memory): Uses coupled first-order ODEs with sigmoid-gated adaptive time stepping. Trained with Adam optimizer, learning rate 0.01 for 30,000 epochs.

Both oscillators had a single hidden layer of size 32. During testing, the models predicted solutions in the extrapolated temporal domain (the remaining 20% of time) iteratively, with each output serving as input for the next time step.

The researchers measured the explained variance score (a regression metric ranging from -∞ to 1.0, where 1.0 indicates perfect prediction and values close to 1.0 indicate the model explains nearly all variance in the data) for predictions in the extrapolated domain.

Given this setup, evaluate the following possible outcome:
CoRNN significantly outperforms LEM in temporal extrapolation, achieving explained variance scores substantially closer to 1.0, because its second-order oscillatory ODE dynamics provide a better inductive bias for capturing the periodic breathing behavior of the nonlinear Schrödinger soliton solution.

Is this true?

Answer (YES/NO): NO